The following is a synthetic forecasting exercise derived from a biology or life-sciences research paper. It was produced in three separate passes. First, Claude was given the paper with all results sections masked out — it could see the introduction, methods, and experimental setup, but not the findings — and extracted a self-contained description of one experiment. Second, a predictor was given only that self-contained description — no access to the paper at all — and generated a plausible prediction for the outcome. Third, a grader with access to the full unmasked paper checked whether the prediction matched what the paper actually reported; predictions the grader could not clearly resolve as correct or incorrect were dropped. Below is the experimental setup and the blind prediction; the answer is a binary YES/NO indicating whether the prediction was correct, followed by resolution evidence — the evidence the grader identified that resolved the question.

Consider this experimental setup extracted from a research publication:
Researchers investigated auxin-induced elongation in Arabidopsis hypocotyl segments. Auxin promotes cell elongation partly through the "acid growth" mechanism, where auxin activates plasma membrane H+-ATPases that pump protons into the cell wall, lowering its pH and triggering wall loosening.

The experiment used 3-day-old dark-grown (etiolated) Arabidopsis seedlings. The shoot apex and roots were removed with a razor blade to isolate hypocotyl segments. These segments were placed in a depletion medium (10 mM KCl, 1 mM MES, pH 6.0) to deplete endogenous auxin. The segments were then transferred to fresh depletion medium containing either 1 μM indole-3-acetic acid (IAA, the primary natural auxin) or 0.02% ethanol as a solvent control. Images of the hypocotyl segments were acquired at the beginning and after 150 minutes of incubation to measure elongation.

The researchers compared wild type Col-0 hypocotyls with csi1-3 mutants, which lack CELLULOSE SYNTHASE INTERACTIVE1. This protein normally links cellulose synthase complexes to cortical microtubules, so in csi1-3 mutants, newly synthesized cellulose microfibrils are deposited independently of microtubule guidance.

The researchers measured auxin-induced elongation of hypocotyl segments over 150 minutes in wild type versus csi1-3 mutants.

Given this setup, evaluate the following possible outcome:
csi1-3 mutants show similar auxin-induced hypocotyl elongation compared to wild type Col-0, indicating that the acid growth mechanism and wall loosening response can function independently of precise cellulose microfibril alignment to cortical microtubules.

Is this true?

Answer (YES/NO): NO